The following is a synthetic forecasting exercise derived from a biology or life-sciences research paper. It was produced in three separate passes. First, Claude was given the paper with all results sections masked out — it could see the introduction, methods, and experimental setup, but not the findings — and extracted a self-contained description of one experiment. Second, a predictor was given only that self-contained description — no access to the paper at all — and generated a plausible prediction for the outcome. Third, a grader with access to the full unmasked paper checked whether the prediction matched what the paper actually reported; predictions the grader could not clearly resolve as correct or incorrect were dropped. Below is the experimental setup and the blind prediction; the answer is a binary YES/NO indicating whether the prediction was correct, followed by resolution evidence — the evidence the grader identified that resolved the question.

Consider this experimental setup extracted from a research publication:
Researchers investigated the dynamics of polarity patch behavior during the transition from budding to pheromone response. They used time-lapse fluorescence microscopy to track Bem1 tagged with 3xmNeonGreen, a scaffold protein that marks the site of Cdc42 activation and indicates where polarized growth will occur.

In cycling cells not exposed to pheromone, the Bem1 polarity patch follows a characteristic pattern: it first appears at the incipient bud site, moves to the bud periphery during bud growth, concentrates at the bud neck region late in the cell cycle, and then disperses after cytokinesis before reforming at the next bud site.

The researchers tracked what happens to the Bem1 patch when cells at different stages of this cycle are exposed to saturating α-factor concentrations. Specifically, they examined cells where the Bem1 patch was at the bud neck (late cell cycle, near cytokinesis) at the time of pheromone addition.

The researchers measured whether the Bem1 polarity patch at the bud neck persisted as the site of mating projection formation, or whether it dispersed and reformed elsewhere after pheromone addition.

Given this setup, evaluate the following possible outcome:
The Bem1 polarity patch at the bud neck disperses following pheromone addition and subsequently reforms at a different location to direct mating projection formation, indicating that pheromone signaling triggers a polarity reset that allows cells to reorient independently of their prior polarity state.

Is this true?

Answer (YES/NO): NO